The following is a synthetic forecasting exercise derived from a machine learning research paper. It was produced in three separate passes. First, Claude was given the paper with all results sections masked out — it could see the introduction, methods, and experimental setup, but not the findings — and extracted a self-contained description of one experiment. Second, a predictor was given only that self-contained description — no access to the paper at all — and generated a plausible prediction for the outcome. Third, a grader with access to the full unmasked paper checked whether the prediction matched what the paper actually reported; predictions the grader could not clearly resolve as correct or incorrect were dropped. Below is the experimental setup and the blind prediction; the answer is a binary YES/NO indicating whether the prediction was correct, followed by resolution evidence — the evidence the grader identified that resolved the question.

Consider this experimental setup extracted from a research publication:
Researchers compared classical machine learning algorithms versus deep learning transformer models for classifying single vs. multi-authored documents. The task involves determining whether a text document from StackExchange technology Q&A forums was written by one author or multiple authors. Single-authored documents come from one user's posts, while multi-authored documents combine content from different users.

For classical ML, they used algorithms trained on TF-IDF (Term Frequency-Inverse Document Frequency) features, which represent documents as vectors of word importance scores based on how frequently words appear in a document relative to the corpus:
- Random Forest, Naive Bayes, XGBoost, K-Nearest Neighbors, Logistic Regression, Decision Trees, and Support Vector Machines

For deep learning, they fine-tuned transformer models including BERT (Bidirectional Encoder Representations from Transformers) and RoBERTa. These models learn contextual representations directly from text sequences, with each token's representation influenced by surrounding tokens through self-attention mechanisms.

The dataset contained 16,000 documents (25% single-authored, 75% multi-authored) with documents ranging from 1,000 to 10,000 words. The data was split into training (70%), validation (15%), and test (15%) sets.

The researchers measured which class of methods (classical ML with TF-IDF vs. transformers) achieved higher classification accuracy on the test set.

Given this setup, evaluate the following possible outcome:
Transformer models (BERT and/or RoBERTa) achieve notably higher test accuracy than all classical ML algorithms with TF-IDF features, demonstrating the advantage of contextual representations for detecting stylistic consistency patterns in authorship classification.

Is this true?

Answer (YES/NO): YES